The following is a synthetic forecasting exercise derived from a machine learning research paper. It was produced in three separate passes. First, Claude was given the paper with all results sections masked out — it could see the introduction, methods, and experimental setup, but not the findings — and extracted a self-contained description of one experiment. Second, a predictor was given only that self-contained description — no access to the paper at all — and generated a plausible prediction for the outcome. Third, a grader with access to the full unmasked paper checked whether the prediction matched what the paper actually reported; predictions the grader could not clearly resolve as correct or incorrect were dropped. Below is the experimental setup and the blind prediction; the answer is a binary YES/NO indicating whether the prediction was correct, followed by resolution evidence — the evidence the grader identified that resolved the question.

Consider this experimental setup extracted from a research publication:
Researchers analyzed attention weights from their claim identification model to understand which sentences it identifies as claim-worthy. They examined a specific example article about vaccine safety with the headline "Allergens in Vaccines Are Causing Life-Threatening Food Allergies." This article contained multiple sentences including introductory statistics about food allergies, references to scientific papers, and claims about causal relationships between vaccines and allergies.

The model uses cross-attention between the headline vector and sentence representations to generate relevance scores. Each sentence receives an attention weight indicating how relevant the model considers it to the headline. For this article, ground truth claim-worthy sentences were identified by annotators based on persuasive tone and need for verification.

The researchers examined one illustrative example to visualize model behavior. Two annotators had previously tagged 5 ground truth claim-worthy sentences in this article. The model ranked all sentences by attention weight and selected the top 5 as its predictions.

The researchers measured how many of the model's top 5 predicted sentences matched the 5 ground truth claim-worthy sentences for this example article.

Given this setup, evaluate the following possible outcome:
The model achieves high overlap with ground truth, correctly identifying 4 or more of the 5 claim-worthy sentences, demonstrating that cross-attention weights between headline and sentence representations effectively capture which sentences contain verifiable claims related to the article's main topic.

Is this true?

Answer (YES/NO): NO